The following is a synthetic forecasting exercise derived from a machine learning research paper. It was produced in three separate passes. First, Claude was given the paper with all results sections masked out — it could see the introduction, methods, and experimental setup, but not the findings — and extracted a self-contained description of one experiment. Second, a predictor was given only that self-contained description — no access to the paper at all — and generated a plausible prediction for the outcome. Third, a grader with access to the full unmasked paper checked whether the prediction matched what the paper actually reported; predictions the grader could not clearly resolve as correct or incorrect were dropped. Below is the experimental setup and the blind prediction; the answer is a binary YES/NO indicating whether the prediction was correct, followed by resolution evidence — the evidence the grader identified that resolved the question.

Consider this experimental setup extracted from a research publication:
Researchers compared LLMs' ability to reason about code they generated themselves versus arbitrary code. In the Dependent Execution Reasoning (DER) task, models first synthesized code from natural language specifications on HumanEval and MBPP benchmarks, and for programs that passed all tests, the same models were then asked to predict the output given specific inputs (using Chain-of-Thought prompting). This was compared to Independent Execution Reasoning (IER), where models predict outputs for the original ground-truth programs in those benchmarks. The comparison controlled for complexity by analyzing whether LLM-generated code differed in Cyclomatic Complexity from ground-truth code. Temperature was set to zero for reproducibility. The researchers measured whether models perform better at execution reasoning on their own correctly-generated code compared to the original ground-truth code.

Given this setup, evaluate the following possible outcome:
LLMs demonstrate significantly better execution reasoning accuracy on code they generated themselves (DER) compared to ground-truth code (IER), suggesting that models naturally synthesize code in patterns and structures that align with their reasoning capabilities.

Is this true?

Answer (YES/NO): YES